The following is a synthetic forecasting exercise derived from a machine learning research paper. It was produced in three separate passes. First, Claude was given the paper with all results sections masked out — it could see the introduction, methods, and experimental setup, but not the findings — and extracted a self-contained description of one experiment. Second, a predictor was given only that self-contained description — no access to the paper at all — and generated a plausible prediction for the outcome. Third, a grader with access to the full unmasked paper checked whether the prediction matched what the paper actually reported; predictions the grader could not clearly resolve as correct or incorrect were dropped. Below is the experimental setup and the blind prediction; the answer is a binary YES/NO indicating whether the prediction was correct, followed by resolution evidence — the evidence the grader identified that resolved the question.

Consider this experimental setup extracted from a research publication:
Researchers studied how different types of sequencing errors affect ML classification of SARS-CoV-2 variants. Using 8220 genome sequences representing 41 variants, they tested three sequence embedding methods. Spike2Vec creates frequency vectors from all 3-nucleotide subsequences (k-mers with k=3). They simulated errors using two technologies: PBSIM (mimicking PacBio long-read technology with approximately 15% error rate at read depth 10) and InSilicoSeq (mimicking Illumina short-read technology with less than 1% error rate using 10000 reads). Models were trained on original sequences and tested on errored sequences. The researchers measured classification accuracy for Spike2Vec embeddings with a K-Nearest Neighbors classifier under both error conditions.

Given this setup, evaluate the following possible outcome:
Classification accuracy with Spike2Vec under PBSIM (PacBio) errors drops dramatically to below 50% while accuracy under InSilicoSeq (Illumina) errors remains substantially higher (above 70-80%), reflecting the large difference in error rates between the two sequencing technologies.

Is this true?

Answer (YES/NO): YES